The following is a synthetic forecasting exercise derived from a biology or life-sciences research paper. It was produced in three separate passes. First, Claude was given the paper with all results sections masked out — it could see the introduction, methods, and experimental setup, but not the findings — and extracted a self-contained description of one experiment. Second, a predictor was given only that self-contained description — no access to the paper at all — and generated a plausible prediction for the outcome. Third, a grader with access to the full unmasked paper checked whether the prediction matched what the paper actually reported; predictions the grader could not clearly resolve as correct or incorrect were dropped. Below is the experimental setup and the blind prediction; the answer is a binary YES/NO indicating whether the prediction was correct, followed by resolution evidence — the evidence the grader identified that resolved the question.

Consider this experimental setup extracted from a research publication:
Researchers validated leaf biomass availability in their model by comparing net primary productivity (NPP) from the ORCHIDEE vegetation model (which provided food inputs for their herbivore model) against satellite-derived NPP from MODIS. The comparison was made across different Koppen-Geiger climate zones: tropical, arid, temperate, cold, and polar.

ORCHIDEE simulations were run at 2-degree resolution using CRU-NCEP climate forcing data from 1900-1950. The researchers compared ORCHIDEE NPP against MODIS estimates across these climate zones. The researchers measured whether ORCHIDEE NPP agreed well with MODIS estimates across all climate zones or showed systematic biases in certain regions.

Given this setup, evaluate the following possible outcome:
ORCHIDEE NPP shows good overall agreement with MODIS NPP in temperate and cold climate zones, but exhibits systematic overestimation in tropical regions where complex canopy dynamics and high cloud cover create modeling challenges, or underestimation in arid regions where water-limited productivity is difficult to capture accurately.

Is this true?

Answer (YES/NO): NO